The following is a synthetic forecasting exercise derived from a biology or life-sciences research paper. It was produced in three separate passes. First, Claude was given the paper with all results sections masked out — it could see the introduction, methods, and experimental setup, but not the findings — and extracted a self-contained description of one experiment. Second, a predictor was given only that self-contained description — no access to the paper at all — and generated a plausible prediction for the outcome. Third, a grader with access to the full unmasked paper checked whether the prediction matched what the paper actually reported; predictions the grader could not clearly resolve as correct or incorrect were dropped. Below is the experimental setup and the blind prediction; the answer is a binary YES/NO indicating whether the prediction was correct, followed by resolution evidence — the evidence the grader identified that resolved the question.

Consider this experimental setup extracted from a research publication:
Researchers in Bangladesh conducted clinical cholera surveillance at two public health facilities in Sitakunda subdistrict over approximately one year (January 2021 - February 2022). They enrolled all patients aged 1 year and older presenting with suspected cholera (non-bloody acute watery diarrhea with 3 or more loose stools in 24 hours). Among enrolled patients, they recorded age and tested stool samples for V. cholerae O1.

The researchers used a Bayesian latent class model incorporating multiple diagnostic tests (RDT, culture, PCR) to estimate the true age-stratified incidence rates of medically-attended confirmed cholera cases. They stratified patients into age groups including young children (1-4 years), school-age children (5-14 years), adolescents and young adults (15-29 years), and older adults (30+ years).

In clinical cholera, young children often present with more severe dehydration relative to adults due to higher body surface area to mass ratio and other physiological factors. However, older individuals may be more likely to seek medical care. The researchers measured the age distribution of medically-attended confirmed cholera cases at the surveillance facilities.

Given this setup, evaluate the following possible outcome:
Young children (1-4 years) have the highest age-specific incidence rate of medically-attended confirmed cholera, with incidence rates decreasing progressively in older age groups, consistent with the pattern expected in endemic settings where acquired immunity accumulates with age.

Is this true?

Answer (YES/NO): NO